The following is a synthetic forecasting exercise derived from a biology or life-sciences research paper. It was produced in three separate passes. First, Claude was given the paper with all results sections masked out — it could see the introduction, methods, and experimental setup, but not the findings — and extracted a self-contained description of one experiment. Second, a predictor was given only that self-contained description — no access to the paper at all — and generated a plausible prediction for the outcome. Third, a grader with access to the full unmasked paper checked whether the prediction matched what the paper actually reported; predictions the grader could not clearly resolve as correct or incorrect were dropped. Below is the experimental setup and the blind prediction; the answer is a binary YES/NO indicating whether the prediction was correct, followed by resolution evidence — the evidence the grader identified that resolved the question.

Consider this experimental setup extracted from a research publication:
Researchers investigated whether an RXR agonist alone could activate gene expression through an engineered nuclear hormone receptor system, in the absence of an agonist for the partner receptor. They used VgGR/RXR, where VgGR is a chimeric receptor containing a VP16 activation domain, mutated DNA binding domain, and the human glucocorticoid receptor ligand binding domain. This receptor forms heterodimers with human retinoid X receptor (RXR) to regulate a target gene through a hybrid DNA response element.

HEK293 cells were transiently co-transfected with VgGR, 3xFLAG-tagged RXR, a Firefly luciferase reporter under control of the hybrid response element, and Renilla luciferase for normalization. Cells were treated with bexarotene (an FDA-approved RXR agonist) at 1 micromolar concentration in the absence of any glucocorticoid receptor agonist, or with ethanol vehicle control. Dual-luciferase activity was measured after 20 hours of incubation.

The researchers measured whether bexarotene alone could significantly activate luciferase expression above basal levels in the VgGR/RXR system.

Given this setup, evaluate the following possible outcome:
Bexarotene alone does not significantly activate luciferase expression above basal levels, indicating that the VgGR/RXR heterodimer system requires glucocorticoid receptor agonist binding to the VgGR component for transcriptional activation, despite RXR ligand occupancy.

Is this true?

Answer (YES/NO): YES